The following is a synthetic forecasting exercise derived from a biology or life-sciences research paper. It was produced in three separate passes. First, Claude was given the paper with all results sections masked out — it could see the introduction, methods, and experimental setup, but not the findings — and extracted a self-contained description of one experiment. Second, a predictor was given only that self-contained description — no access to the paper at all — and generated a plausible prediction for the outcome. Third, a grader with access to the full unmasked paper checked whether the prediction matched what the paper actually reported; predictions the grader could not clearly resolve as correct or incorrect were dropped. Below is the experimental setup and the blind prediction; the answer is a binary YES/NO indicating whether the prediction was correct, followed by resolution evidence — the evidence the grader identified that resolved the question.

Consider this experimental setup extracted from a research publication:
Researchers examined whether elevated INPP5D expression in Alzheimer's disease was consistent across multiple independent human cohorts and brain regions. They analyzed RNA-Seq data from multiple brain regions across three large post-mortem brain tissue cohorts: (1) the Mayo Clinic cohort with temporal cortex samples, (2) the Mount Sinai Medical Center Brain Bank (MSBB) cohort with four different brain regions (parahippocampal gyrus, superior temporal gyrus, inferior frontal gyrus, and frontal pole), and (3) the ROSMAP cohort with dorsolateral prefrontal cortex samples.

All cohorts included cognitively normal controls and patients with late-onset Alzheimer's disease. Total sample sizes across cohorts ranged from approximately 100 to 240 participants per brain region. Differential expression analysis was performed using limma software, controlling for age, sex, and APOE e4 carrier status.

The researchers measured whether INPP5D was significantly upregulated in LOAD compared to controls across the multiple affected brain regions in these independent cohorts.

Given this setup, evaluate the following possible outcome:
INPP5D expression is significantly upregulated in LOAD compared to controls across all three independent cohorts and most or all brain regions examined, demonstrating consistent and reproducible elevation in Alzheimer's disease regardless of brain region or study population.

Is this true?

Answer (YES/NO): NO